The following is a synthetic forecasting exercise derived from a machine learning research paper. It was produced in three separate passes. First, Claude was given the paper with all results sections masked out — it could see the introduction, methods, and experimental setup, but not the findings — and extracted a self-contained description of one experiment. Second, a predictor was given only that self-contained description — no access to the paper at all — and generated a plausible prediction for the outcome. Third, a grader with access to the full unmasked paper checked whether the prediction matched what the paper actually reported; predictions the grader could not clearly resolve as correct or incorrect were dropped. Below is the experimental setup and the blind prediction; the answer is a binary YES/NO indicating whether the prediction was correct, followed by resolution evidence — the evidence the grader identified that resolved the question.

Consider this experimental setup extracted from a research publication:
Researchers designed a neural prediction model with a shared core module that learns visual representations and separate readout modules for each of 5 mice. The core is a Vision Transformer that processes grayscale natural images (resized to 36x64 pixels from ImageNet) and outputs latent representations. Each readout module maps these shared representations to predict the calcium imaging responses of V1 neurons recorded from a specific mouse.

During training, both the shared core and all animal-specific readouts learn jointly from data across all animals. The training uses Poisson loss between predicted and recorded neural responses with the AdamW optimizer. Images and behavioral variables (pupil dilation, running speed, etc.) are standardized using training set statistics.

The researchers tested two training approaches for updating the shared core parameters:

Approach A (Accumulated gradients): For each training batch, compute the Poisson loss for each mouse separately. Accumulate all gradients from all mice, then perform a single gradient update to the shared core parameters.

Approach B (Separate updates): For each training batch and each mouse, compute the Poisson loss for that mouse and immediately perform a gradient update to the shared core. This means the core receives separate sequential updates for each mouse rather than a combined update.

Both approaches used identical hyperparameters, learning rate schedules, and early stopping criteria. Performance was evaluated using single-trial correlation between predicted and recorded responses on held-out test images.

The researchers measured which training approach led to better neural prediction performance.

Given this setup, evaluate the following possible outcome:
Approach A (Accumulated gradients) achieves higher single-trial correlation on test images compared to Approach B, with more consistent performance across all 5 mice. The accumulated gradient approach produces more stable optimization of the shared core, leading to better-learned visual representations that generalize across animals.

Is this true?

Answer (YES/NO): YES